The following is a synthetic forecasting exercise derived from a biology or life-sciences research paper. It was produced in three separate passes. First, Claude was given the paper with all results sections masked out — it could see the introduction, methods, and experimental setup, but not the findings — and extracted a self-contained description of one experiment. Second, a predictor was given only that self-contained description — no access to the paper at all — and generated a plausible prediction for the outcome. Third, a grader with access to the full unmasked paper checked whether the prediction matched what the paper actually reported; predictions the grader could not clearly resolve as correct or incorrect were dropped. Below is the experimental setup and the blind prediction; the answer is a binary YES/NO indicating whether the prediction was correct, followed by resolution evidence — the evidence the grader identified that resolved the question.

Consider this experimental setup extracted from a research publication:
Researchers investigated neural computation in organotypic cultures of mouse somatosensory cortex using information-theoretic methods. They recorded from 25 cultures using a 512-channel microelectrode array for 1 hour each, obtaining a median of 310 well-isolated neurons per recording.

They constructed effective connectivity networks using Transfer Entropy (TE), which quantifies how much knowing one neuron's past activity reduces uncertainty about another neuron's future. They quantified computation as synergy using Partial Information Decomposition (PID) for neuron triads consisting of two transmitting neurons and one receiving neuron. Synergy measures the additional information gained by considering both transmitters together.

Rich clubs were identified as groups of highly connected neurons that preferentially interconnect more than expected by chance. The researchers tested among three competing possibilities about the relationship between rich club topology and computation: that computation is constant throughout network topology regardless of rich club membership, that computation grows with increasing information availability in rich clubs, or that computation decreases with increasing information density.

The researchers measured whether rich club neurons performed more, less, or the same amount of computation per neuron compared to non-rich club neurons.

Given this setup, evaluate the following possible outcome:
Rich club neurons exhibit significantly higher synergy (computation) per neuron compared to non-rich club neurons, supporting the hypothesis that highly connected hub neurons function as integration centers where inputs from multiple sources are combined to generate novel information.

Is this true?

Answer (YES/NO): YES